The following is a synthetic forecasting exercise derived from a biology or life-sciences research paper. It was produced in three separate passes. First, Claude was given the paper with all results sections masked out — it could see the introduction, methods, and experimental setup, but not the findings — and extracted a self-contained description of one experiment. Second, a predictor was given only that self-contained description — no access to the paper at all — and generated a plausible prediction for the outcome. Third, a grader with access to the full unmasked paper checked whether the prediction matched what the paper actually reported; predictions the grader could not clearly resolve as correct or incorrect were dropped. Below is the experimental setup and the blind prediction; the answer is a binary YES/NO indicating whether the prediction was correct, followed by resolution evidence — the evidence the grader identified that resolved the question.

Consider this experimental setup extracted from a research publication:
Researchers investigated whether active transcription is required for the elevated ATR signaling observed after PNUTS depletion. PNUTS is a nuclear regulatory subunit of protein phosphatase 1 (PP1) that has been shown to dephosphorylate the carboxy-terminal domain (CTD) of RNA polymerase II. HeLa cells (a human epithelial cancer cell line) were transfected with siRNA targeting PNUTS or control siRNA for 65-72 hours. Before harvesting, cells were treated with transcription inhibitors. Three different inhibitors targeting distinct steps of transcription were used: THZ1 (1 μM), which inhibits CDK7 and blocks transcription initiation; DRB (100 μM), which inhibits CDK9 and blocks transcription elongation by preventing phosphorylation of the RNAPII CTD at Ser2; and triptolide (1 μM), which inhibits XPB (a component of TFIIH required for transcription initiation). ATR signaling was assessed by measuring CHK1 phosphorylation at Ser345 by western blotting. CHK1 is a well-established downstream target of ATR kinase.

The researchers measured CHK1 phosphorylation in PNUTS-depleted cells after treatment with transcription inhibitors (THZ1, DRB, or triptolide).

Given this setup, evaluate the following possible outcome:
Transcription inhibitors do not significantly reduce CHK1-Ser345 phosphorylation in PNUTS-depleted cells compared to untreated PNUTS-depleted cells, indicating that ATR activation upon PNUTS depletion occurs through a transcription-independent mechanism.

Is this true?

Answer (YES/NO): NO